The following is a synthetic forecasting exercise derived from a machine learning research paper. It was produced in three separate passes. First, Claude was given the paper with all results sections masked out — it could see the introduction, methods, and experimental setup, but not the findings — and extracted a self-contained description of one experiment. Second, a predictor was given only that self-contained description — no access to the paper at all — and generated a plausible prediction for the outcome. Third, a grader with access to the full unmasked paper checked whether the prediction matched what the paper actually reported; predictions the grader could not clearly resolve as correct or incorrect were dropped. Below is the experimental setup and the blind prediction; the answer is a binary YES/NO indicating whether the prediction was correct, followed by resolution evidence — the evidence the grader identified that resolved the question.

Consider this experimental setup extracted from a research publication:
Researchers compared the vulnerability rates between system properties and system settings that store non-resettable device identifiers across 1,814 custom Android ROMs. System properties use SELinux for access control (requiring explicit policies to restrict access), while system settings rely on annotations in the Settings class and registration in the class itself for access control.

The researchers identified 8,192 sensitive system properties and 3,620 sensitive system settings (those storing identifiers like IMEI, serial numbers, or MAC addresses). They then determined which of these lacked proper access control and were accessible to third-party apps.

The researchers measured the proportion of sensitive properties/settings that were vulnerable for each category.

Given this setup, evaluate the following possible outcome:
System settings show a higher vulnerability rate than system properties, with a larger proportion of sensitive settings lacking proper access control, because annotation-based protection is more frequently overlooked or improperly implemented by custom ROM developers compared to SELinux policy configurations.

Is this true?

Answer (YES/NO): NO